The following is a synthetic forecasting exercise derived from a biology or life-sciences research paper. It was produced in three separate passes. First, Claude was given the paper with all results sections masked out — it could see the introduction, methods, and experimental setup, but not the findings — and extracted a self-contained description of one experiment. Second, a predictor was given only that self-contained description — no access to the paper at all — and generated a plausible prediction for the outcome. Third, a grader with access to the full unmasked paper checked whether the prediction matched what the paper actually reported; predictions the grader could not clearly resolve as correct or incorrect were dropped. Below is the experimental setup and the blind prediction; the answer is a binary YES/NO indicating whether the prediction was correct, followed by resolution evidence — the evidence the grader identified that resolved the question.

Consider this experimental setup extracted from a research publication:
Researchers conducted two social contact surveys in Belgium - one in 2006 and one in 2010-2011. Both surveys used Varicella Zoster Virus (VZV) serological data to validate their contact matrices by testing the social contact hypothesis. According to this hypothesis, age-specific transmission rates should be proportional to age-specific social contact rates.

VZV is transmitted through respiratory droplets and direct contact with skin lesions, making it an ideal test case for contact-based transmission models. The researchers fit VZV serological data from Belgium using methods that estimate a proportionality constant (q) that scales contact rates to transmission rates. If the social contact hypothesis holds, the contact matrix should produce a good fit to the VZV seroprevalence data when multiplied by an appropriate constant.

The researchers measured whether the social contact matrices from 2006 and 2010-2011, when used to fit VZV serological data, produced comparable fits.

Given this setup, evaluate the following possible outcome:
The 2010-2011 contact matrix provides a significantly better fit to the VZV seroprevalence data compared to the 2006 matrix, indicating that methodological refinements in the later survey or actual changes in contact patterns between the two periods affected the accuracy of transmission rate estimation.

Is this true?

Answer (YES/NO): NO